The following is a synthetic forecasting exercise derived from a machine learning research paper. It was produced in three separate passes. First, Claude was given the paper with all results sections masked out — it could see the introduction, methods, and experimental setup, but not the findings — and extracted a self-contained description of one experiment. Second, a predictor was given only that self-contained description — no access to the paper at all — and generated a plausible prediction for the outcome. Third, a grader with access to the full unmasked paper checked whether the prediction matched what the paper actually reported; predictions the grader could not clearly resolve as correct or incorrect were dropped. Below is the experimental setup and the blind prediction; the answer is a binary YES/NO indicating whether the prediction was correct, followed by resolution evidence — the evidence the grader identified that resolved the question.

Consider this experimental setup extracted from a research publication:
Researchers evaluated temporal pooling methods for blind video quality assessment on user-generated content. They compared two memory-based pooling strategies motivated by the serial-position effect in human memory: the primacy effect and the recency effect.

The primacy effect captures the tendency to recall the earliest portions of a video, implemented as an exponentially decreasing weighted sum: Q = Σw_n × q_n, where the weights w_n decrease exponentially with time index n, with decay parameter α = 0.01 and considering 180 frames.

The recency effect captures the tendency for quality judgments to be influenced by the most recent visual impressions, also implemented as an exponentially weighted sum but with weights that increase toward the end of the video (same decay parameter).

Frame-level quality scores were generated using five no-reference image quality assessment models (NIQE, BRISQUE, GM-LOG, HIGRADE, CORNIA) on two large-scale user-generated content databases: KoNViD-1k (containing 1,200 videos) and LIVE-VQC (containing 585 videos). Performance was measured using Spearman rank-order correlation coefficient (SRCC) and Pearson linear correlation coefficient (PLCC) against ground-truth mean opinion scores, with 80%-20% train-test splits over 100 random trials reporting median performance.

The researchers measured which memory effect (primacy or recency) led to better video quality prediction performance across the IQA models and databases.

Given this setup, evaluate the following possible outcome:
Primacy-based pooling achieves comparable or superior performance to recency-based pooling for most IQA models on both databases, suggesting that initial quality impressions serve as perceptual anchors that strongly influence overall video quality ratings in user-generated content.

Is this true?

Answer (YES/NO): NO